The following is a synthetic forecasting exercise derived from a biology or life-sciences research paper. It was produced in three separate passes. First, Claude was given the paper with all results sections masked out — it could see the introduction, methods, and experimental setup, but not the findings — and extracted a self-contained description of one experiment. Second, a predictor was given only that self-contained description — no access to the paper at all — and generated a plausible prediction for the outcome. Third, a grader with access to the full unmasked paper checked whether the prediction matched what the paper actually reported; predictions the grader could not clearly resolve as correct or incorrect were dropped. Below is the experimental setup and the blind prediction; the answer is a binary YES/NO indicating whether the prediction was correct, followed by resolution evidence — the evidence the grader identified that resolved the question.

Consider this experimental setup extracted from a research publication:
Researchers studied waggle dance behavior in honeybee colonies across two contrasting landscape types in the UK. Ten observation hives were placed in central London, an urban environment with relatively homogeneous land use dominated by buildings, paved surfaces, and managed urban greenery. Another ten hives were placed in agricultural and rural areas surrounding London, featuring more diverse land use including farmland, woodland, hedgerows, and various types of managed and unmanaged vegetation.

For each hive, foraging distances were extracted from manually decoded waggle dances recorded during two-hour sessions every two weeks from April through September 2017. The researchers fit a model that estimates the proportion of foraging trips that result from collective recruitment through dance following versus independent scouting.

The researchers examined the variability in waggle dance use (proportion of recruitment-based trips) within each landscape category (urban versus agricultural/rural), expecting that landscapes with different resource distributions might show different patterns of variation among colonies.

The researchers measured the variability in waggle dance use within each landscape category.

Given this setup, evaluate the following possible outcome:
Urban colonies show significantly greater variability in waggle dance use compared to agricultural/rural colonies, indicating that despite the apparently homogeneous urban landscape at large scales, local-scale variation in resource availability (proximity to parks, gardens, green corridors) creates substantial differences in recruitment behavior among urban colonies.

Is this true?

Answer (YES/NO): NO